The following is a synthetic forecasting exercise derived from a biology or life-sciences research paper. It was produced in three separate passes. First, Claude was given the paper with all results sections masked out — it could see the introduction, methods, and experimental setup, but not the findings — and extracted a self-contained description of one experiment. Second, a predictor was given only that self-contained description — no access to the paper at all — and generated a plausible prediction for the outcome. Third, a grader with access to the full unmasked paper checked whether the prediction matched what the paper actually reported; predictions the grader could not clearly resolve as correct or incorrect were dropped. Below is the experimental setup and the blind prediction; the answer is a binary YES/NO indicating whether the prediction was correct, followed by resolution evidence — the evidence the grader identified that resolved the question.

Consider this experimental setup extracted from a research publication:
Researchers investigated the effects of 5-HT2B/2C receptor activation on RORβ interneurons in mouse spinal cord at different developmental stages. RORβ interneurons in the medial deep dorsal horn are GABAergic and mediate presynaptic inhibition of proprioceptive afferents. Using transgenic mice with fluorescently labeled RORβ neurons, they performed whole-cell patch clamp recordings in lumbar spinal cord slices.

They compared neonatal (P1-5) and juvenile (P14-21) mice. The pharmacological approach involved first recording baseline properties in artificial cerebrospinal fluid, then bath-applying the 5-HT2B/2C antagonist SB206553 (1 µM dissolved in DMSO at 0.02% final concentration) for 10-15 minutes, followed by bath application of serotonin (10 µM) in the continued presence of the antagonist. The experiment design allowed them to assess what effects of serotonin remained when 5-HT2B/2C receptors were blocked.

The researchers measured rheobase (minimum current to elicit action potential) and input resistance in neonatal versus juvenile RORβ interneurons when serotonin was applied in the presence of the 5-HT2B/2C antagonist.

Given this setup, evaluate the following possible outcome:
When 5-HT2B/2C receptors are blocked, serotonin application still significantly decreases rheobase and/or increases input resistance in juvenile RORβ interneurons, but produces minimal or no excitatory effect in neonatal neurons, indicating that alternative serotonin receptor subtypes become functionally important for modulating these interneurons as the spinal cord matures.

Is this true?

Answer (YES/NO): YES